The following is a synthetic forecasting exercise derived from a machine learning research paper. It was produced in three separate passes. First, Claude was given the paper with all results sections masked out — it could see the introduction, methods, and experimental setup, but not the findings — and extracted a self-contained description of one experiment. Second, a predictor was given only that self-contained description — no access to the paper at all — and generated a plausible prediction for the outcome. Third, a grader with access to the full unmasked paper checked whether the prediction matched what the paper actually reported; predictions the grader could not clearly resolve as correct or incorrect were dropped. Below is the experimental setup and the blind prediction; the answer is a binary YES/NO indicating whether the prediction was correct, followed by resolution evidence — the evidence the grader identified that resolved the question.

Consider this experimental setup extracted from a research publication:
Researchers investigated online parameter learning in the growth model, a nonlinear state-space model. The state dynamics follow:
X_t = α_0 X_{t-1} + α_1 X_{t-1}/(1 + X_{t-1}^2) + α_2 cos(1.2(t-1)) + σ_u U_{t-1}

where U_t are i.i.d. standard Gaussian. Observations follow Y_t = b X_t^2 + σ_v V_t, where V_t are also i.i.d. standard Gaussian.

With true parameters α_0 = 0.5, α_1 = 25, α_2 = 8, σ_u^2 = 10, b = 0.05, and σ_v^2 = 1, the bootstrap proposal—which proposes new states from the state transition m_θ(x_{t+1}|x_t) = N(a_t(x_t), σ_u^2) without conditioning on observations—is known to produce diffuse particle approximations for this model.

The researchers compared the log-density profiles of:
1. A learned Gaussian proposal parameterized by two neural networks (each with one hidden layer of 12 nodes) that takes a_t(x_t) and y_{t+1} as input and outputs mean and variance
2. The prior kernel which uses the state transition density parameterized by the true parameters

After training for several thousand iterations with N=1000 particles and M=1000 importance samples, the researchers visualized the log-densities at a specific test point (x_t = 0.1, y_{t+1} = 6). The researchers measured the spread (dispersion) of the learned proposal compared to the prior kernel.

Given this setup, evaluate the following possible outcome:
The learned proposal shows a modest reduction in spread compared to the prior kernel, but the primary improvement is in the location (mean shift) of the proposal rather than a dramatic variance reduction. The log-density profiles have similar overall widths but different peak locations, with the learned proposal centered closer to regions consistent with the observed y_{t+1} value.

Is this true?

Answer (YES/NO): NO